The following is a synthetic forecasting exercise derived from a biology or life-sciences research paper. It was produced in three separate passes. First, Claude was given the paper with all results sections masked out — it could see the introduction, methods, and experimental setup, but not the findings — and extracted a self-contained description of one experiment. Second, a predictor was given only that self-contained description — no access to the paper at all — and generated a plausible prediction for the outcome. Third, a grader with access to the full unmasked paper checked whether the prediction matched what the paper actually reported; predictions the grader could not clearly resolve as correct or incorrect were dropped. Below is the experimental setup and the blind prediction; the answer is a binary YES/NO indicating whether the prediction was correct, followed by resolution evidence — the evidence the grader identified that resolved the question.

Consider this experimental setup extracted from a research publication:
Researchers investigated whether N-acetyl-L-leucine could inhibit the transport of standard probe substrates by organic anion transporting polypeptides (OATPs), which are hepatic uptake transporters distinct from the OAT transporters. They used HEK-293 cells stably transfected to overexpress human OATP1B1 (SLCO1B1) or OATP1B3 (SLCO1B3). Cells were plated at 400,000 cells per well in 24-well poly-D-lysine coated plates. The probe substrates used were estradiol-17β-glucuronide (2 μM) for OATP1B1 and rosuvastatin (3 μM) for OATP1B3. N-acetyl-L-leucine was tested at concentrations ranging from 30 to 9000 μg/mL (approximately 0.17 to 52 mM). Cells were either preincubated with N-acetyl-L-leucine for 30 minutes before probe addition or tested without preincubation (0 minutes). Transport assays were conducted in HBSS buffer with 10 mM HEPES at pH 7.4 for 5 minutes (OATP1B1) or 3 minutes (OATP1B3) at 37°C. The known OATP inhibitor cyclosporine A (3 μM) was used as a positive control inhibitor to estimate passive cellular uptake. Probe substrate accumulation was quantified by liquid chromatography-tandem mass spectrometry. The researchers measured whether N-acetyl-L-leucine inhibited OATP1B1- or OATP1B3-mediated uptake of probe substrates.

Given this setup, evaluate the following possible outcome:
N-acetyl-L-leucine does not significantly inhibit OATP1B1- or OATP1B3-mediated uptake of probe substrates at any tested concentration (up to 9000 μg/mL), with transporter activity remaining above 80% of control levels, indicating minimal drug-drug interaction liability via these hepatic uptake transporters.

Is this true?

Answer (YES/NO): NO